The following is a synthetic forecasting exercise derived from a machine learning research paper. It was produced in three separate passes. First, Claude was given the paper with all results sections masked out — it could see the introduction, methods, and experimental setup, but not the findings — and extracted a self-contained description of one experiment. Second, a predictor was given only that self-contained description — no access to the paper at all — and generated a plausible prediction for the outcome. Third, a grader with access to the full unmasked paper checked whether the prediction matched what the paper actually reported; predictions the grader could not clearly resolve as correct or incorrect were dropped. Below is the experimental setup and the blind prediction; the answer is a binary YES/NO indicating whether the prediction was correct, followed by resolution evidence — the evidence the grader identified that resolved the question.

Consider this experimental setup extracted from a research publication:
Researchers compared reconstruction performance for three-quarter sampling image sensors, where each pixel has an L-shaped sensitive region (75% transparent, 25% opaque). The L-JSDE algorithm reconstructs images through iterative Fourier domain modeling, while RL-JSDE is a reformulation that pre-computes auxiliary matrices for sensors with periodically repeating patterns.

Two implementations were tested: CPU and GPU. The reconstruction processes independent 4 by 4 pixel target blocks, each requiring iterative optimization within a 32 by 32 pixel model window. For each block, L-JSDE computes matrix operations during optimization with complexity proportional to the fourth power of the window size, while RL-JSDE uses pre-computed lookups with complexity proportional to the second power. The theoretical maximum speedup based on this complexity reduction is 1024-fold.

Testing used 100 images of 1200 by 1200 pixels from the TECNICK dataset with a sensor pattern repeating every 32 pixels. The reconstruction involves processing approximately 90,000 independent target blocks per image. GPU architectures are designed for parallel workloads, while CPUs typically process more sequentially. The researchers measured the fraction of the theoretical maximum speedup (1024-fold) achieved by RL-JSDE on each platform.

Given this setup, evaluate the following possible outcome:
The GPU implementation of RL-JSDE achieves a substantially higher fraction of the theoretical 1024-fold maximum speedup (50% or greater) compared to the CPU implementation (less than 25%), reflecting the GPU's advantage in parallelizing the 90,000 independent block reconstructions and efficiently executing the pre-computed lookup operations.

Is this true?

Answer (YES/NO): YES